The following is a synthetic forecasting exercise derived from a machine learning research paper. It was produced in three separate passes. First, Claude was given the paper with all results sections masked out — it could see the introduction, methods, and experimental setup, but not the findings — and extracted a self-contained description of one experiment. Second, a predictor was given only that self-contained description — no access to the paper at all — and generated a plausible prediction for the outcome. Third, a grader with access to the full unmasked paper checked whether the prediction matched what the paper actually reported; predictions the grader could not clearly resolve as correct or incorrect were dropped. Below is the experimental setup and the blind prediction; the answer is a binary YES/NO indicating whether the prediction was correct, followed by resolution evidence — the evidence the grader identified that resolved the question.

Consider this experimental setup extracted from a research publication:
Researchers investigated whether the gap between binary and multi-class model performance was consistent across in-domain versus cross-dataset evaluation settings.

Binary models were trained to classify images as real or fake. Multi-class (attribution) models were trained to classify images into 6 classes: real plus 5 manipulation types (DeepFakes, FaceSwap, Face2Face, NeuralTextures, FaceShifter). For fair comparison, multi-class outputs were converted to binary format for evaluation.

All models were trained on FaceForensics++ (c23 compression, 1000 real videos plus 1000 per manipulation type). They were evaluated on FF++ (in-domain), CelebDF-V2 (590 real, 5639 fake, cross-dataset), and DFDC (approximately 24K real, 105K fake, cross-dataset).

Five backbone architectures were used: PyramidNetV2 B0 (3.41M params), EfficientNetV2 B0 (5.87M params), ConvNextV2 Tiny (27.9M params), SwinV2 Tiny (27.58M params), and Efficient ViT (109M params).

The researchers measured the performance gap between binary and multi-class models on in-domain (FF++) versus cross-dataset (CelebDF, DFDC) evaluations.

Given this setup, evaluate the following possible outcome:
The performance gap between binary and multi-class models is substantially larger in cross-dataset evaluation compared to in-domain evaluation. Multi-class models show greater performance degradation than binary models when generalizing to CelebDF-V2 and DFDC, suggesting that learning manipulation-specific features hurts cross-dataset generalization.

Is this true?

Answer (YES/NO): YES